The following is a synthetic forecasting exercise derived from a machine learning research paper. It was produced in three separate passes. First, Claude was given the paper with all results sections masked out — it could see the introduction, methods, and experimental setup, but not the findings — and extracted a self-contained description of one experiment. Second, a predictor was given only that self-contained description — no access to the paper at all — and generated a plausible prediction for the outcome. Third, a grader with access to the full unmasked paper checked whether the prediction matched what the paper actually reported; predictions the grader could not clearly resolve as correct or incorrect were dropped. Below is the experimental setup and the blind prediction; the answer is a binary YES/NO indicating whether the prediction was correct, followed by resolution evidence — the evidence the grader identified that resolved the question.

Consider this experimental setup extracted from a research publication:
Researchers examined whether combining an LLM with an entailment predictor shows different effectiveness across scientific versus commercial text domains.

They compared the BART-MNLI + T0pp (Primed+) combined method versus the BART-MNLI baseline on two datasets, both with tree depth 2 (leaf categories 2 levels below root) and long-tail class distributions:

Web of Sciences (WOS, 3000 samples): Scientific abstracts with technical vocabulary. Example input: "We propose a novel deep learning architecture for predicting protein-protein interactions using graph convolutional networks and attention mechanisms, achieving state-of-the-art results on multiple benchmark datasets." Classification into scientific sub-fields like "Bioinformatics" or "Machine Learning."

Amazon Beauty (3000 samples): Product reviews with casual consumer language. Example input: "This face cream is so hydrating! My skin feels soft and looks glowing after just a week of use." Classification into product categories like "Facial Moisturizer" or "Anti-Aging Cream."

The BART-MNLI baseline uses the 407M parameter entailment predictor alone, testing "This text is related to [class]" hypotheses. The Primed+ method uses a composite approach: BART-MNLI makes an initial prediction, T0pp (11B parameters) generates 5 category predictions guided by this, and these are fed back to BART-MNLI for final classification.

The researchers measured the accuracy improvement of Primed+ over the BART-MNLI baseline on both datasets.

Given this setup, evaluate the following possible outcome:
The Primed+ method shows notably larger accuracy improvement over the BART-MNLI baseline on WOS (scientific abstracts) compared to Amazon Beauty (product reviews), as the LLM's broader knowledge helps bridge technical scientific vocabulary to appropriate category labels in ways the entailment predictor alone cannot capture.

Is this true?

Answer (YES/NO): NO